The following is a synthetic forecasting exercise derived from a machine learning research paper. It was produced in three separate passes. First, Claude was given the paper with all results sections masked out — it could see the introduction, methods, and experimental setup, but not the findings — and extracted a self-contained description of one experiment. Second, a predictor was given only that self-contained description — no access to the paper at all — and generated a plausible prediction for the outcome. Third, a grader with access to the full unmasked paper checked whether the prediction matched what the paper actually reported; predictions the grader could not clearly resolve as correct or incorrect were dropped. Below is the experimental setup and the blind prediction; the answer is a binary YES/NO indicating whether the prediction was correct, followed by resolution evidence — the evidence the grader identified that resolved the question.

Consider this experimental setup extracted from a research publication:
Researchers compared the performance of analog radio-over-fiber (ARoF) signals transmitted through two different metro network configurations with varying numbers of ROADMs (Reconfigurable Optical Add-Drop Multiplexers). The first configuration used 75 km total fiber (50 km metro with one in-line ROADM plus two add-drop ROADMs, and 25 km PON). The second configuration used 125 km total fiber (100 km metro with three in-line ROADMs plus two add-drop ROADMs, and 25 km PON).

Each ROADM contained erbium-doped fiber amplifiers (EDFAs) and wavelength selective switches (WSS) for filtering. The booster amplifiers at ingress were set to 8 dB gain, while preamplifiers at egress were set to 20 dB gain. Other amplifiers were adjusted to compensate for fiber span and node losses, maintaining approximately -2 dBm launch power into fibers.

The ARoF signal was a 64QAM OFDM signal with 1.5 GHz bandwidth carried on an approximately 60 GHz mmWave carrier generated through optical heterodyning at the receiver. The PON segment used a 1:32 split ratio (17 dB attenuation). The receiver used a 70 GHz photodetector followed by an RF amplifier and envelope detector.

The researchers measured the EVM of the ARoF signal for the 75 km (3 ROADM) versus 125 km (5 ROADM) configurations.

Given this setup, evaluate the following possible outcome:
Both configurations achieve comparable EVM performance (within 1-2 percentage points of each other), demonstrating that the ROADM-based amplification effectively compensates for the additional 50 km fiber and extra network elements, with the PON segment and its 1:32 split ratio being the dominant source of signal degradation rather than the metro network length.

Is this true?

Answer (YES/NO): NO